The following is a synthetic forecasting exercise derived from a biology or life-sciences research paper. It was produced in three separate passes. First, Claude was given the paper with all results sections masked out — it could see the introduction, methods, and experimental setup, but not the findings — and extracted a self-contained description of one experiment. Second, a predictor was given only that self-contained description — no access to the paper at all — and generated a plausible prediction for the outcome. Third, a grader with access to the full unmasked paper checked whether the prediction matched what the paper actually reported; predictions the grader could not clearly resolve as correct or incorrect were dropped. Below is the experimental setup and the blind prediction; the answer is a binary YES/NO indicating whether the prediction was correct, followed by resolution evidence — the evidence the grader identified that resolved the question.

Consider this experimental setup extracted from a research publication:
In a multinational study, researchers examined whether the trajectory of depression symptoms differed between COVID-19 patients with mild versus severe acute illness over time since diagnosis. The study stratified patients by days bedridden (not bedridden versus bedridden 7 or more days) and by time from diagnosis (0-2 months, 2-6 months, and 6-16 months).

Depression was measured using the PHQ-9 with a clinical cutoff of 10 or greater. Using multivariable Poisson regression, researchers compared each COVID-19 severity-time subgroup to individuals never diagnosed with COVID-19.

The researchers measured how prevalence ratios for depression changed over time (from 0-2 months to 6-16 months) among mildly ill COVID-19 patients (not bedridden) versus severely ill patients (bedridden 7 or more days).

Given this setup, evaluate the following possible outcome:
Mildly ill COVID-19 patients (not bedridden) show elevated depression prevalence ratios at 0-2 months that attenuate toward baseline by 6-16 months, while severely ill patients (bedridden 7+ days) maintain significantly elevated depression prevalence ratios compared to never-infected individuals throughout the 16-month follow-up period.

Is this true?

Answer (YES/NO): NO